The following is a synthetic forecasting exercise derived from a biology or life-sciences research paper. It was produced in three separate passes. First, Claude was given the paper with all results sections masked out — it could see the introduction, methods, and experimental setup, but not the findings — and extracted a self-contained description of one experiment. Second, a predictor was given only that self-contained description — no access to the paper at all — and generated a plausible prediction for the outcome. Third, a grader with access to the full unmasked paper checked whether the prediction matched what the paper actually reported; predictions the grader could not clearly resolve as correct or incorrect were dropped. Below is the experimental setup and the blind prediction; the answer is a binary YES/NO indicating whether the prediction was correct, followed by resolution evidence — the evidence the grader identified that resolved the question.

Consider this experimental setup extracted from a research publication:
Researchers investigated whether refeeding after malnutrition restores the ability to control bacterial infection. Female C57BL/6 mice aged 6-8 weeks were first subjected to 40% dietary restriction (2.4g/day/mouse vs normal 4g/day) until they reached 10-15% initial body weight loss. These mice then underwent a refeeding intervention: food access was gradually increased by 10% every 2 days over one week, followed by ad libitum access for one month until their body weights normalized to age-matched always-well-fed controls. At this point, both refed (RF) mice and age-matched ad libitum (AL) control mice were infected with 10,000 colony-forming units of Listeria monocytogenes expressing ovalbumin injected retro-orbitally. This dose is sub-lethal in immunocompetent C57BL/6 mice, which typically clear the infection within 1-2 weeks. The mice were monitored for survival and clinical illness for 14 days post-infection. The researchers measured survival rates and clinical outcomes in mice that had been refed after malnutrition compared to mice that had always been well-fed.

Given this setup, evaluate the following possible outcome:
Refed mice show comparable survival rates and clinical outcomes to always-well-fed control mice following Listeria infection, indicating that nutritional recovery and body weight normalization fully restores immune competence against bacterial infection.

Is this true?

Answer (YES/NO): NO